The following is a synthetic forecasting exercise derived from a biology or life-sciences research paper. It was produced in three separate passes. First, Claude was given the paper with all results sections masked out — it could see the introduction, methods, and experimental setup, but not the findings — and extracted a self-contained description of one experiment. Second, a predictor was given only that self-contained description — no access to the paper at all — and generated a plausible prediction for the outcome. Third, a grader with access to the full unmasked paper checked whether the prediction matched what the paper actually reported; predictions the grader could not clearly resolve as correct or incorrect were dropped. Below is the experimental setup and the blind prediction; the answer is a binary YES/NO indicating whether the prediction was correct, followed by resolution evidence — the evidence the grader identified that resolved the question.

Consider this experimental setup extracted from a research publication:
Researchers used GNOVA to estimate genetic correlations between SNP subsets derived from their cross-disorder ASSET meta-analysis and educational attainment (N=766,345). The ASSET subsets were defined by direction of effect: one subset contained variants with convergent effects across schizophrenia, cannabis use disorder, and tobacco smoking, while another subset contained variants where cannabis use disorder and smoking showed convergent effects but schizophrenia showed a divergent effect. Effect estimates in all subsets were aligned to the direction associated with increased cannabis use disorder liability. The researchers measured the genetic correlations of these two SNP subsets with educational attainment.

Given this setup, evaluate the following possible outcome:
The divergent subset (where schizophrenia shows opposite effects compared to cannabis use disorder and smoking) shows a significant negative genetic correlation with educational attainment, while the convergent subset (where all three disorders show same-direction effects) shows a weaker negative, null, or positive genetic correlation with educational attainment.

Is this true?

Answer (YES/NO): NO